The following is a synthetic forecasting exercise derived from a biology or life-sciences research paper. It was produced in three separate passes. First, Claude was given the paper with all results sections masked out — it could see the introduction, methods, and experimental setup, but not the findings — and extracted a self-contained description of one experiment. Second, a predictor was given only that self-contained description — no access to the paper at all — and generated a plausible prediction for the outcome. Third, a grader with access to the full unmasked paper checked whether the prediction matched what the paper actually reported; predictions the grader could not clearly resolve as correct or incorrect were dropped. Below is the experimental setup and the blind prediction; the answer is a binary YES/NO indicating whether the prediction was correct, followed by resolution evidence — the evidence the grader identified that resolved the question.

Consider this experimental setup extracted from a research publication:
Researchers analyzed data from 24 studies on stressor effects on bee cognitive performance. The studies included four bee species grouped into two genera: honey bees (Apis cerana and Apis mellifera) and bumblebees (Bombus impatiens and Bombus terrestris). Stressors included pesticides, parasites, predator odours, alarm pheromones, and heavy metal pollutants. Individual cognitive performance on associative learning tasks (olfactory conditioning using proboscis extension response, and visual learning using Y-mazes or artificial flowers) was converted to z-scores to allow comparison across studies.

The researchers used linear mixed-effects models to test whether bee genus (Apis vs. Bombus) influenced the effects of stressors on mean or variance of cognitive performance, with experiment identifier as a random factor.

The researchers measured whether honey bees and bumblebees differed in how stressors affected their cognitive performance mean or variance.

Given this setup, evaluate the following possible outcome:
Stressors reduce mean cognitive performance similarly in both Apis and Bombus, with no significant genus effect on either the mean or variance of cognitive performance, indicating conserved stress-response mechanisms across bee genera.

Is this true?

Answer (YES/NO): YES